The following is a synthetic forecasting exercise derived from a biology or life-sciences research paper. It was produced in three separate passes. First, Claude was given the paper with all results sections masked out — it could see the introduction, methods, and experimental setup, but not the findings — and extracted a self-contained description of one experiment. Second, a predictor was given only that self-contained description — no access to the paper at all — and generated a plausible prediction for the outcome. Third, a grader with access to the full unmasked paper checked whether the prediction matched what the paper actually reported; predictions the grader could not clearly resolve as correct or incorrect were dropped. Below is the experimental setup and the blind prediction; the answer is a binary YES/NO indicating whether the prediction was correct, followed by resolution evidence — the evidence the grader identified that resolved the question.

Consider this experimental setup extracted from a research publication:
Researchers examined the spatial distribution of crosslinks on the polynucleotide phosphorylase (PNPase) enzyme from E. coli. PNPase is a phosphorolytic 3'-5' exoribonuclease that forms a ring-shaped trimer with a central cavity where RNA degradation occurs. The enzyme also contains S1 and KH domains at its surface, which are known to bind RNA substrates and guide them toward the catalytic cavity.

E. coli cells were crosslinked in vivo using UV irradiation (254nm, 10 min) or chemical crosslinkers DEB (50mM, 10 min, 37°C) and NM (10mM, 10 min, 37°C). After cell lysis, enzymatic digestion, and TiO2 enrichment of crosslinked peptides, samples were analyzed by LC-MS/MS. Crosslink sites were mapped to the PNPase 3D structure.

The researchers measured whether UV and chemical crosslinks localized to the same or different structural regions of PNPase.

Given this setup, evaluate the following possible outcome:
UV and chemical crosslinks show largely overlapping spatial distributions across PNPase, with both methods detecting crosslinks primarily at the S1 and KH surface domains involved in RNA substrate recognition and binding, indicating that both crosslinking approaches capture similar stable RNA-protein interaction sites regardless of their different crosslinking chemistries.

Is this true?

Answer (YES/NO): NO